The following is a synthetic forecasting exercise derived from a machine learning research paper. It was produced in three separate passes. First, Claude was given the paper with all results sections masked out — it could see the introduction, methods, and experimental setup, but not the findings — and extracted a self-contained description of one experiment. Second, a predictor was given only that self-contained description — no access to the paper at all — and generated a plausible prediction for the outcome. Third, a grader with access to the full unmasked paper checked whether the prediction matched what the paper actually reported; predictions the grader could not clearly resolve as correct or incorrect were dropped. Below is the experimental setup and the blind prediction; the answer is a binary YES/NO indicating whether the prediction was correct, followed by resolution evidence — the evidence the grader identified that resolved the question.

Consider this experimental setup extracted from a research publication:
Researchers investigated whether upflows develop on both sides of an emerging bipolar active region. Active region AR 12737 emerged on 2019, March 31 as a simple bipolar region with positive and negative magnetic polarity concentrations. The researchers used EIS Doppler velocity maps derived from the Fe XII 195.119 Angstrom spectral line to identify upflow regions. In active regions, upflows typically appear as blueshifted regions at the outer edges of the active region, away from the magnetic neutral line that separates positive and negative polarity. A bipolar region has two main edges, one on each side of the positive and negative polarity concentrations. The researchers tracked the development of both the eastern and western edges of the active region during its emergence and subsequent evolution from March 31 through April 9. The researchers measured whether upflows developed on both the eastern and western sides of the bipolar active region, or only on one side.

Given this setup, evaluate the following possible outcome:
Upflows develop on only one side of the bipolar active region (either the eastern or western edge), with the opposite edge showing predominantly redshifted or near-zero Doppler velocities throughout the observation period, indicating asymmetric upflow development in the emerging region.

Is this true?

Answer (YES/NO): NO